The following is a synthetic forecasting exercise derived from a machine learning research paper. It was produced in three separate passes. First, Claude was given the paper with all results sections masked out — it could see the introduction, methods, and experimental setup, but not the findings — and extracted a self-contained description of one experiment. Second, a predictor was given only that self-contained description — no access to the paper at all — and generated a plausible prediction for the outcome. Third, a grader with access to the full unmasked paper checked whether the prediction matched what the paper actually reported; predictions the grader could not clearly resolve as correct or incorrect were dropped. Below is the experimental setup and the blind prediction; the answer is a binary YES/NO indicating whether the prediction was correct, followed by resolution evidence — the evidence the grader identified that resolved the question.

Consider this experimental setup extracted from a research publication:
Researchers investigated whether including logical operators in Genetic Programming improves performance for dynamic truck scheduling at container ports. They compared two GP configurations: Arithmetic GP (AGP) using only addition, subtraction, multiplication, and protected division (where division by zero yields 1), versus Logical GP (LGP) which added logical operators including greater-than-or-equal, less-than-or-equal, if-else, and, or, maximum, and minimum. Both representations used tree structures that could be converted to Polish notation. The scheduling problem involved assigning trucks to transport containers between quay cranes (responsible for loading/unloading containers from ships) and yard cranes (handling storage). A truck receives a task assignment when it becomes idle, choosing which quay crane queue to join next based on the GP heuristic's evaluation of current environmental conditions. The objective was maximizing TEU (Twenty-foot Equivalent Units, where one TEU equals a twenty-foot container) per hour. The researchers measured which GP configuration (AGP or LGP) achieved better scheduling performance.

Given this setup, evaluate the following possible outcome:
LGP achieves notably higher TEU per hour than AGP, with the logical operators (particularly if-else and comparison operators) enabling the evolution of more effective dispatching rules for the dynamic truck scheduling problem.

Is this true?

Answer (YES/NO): YES